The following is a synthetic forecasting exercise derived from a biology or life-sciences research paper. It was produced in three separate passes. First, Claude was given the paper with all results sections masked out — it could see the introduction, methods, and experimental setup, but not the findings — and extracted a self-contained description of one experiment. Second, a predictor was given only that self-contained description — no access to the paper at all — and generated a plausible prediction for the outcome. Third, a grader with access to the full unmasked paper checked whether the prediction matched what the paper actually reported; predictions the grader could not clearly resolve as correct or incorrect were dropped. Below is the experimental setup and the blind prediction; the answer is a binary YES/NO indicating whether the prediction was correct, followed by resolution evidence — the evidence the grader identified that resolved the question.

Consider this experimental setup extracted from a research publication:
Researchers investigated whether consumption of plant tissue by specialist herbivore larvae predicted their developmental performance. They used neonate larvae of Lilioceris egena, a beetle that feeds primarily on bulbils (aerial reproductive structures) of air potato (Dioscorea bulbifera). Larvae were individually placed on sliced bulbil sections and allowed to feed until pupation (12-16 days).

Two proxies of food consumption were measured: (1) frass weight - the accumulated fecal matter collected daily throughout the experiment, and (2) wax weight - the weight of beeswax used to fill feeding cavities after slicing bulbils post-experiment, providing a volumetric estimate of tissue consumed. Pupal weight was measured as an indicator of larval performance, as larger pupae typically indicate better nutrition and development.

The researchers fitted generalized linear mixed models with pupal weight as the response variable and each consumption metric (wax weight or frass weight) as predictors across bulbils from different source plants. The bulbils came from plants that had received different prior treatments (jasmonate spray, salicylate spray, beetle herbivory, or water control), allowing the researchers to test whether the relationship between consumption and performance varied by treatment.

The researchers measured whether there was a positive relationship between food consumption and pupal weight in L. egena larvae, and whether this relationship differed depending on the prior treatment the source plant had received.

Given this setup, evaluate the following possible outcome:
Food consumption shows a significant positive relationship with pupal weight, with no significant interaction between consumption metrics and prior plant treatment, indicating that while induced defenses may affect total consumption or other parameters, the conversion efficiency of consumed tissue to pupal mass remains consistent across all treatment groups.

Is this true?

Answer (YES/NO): YES